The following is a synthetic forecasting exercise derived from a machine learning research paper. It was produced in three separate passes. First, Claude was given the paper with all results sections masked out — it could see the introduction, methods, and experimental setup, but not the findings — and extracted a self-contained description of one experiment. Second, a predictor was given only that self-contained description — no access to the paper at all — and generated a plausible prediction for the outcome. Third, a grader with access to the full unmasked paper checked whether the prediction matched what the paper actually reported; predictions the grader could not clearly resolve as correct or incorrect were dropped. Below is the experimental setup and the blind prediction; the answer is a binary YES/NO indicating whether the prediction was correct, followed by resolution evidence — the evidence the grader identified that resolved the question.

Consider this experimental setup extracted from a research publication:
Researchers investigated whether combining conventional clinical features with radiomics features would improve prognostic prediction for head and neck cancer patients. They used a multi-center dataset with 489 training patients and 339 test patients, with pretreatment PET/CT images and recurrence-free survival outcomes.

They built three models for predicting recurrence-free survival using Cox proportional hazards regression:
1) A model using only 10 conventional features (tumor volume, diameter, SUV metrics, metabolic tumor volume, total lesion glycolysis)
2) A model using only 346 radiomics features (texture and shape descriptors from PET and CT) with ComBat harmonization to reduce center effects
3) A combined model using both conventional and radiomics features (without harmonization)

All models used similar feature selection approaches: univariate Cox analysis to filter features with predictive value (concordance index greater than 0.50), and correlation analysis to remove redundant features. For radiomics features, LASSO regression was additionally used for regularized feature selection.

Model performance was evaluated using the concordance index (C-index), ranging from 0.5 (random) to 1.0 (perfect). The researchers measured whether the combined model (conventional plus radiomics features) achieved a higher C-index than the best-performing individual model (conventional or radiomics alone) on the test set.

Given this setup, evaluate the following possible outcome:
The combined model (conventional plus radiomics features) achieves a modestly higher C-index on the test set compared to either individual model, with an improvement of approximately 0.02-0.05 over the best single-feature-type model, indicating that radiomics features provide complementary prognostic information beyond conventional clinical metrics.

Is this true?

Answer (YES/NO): NO